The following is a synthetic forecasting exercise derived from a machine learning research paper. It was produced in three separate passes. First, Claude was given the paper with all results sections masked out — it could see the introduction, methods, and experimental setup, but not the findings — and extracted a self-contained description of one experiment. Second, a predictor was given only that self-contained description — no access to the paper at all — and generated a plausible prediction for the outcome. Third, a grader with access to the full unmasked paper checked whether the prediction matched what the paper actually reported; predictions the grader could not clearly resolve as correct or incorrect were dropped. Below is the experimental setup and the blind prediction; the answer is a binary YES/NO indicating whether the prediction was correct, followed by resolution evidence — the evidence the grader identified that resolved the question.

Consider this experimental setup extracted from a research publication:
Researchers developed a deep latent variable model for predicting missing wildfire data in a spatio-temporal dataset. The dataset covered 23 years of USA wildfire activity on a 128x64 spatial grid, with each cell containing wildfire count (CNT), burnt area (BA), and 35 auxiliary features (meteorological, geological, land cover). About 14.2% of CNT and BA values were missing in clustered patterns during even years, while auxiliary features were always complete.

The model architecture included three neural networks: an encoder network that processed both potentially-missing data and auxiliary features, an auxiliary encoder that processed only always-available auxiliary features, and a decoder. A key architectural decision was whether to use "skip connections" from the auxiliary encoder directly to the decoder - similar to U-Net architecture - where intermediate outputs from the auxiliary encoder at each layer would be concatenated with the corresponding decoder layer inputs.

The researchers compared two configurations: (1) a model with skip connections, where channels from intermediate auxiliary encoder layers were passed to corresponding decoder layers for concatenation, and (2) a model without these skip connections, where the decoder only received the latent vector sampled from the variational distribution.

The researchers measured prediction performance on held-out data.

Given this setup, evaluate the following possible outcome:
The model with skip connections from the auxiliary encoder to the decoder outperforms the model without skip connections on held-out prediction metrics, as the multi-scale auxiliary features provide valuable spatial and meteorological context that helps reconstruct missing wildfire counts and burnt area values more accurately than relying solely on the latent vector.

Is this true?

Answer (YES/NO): YES